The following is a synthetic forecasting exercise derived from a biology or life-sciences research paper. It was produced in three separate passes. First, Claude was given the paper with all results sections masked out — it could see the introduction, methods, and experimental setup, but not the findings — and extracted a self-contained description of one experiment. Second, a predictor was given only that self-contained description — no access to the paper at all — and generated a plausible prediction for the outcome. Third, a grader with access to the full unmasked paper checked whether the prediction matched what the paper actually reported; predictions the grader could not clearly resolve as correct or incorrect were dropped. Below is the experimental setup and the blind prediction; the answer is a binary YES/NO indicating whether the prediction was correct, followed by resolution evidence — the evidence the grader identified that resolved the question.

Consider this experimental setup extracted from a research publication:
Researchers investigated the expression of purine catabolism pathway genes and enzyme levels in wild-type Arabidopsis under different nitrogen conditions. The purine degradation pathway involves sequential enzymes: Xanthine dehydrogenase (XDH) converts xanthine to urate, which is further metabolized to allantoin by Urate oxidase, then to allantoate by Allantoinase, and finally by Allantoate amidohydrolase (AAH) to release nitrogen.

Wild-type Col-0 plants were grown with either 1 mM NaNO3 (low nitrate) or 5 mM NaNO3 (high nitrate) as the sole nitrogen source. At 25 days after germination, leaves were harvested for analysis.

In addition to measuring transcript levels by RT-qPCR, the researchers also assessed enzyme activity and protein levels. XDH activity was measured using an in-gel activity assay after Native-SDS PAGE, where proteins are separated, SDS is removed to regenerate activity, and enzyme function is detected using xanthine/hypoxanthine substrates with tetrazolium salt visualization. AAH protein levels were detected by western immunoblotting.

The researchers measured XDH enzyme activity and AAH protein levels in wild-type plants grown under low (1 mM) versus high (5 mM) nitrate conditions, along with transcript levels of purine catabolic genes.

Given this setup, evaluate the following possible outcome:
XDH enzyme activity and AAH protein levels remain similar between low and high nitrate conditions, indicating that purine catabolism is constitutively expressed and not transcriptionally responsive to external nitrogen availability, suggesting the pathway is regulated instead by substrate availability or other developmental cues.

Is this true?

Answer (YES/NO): NO